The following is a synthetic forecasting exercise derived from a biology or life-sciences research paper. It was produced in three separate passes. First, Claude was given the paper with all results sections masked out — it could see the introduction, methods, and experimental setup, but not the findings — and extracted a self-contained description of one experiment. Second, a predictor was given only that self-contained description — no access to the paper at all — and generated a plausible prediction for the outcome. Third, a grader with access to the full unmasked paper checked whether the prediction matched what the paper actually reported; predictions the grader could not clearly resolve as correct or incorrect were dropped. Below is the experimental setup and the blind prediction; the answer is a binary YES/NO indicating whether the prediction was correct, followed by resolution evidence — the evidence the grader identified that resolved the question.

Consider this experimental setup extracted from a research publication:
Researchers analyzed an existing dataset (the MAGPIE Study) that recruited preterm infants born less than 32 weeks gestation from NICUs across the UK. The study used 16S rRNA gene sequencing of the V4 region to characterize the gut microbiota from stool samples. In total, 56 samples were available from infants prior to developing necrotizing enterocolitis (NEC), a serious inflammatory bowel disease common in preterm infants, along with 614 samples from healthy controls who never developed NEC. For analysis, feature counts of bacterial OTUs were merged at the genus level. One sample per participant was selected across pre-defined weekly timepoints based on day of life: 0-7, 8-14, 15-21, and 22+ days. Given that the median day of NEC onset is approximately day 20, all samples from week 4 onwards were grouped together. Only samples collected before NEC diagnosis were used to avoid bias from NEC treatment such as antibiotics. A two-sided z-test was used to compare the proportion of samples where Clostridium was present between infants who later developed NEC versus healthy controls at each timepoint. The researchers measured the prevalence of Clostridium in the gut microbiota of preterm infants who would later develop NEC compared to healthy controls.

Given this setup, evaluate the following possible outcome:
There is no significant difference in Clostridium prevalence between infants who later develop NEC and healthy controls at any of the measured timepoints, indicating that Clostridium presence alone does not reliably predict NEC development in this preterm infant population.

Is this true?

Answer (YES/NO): NO